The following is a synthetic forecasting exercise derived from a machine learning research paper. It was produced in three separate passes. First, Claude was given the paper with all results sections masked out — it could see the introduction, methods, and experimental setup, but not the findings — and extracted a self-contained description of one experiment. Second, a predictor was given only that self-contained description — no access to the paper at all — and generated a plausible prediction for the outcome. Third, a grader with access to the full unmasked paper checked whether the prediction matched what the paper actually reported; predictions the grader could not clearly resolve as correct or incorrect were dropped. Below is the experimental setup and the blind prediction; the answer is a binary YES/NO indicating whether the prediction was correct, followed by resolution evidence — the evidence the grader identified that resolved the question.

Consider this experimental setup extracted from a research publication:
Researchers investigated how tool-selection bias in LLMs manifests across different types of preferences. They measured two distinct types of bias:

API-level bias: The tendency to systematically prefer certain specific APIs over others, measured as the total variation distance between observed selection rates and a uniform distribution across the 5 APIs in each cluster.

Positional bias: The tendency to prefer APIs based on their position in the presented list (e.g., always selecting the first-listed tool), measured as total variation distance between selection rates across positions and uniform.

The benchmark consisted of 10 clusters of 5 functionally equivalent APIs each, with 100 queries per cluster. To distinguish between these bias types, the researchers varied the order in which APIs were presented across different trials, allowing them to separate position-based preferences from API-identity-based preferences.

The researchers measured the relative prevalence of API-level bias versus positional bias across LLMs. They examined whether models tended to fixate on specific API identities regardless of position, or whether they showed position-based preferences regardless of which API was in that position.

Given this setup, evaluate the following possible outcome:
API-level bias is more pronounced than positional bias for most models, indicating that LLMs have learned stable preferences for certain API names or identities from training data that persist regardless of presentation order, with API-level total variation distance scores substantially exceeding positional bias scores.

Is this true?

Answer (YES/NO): NO